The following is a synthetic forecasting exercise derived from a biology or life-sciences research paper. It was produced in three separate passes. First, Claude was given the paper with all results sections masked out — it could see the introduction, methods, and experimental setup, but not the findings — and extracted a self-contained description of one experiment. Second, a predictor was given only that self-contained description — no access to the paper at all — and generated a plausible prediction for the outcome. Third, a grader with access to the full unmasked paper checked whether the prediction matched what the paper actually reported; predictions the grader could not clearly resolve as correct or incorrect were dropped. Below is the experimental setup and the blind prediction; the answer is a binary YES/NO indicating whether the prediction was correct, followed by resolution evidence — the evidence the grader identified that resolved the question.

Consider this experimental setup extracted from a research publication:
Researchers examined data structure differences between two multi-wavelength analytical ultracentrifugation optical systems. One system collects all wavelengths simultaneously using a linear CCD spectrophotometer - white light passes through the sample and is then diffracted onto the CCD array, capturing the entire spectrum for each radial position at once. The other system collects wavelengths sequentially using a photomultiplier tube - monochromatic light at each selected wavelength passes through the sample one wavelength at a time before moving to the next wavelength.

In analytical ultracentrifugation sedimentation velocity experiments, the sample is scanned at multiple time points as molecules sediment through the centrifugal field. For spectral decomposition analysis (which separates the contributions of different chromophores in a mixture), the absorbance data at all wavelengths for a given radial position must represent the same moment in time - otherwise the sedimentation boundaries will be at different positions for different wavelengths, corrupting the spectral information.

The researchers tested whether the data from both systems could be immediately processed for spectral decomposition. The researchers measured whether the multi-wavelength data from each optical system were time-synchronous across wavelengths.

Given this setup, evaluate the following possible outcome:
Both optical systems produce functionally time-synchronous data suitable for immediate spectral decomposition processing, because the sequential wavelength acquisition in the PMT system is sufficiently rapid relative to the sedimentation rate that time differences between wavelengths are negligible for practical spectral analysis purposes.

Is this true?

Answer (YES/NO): NO